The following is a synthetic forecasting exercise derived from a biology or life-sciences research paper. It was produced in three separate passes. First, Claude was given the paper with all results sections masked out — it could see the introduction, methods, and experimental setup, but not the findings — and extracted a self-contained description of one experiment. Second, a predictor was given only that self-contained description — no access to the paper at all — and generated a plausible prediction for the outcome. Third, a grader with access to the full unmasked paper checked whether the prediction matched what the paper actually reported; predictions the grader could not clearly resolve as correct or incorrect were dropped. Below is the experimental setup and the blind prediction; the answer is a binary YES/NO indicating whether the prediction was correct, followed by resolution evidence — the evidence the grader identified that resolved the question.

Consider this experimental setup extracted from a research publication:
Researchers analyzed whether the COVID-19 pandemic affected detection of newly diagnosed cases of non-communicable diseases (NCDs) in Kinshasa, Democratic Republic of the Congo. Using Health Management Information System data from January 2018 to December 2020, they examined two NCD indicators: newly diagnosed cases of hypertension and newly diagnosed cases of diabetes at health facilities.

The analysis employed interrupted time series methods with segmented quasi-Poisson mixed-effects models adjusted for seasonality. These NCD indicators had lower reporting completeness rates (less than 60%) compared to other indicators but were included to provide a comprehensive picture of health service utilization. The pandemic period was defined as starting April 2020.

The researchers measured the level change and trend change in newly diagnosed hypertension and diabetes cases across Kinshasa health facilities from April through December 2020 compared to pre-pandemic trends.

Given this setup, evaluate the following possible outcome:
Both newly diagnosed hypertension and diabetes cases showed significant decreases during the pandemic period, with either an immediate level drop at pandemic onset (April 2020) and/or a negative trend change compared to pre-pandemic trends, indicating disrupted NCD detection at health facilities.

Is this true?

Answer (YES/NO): YES